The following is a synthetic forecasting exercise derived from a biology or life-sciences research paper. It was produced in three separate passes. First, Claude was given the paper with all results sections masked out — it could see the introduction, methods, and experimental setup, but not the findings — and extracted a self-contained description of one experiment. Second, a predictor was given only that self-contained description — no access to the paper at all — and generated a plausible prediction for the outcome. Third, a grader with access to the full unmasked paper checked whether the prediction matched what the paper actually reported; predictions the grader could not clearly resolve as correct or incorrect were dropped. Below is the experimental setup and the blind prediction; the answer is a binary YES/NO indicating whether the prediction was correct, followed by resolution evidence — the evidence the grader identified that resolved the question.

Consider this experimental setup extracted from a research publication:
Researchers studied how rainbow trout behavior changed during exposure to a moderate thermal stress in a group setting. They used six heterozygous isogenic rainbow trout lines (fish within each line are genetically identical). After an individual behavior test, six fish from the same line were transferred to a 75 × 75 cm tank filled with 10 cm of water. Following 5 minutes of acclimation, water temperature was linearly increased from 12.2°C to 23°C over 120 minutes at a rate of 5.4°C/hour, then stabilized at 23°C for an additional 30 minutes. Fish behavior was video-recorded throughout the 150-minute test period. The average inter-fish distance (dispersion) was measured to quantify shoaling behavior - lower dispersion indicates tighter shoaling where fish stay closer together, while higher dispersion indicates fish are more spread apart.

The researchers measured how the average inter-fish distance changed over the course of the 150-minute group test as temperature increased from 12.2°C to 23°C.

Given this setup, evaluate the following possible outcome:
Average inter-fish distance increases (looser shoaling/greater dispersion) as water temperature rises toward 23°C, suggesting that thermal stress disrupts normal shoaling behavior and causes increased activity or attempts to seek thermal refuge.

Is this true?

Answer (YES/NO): NO